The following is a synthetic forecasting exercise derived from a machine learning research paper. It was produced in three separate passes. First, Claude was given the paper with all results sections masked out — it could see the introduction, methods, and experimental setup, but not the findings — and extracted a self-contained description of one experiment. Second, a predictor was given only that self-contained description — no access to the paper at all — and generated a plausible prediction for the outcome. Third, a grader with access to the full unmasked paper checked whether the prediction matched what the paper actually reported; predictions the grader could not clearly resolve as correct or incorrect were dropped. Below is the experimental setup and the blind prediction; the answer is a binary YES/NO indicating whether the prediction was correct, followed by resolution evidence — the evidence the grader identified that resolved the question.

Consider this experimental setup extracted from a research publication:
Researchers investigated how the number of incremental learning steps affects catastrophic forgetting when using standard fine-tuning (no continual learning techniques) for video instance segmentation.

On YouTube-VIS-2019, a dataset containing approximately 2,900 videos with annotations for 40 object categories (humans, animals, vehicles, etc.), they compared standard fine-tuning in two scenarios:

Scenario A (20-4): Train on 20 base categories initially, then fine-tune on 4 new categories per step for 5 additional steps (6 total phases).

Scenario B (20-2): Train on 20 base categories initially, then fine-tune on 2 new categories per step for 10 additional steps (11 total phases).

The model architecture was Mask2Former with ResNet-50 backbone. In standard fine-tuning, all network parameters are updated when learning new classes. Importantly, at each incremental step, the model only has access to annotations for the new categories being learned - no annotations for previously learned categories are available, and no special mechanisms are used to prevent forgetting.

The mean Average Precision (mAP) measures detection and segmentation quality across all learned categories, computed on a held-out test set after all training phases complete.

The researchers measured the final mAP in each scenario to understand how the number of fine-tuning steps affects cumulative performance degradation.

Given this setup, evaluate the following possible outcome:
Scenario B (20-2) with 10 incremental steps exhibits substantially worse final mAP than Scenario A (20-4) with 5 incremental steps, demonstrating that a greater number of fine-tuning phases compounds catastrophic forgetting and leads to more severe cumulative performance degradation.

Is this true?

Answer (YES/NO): YES